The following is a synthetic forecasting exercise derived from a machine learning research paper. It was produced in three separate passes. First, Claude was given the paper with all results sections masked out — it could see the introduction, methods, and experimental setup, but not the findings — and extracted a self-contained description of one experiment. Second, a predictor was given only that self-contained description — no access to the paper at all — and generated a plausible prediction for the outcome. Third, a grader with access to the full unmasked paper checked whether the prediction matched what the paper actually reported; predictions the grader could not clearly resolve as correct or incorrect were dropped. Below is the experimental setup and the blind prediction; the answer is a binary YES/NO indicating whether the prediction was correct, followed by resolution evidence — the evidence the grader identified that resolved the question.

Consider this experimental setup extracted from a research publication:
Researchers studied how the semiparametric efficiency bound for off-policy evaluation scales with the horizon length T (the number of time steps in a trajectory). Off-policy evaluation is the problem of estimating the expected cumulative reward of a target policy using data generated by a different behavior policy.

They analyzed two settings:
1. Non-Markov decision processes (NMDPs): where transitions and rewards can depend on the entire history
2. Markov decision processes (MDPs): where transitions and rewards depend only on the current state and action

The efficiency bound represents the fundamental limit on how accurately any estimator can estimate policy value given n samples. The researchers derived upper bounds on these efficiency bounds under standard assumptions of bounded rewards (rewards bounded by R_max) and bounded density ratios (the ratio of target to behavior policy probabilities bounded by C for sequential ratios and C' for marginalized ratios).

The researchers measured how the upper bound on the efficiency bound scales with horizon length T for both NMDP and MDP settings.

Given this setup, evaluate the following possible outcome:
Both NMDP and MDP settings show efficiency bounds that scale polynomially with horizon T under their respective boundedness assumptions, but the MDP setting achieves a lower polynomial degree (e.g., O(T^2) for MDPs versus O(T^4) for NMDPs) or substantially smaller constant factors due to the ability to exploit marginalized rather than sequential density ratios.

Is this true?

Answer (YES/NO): NO